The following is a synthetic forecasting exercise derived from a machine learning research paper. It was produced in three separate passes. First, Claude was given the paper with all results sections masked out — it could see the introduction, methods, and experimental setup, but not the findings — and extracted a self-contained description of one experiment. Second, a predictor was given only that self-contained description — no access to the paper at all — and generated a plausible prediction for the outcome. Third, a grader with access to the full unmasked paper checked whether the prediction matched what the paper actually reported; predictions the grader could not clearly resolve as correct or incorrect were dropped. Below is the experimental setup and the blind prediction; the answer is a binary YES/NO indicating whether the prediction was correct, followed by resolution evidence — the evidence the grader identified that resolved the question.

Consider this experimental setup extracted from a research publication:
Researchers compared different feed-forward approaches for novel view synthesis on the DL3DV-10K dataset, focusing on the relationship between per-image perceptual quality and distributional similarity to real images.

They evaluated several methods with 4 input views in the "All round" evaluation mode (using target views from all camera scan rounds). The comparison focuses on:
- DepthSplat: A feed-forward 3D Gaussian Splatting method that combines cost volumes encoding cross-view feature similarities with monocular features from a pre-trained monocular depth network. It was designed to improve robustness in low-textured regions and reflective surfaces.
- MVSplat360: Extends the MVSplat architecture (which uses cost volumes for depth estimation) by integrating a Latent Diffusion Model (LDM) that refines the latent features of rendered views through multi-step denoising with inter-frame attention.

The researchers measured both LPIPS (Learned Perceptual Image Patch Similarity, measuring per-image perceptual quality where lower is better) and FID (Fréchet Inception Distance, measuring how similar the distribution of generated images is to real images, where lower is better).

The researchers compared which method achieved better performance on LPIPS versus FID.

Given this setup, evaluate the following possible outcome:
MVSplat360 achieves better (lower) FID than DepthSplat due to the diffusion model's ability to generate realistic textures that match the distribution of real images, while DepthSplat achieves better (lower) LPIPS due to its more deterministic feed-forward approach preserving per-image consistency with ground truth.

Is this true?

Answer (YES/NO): YES